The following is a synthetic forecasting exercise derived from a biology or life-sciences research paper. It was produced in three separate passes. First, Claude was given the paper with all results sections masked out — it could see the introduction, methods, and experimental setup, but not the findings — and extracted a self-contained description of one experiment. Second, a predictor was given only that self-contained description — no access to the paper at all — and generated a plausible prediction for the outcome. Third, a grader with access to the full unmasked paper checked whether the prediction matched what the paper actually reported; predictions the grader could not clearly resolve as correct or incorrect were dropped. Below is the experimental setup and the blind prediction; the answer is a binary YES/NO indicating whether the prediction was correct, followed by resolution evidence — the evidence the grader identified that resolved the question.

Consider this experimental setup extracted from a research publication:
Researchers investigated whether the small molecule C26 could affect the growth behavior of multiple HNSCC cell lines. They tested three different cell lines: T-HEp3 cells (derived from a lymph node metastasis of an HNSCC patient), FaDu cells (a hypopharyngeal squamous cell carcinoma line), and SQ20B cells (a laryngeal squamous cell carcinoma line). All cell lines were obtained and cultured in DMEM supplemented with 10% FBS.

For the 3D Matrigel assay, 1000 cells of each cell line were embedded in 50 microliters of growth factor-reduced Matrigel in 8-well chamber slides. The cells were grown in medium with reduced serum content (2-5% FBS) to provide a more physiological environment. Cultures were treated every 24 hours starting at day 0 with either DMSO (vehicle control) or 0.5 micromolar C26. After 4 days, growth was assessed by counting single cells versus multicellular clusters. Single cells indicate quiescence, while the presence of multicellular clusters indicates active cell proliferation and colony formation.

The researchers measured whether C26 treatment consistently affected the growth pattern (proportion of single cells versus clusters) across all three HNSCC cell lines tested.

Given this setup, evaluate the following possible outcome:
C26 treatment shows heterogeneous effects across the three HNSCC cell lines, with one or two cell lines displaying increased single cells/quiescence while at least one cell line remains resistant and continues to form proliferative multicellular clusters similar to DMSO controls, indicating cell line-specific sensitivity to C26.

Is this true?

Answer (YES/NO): NO